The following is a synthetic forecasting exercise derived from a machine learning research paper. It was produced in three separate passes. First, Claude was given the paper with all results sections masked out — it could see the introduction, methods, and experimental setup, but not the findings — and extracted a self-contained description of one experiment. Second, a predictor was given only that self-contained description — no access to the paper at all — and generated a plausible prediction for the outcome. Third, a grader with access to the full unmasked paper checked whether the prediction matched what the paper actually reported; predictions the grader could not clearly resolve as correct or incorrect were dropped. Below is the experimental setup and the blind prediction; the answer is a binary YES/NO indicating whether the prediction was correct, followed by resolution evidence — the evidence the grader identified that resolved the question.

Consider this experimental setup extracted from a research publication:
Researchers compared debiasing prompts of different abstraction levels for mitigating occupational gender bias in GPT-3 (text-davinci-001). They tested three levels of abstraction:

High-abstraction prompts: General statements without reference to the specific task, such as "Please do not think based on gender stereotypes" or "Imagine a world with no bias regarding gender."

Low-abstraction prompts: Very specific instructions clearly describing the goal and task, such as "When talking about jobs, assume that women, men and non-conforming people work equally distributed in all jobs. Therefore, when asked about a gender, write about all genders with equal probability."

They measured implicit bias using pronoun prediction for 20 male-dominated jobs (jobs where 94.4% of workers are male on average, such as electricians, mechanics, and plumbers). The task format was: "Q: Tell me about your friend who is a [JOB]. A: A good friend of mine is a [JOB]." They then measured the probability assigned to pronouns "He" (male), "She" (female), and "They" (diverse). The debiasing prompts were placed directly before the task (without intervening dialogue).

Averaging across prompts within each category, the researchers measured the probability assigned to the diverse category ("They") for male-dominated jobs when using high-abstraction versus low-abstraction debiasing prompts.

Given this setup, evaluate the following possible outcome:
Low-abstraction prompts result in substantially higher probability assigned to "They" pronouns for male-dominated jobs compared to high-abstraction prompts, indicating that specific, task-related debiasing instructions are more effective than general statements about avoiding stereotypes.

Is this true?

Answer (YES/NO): YES